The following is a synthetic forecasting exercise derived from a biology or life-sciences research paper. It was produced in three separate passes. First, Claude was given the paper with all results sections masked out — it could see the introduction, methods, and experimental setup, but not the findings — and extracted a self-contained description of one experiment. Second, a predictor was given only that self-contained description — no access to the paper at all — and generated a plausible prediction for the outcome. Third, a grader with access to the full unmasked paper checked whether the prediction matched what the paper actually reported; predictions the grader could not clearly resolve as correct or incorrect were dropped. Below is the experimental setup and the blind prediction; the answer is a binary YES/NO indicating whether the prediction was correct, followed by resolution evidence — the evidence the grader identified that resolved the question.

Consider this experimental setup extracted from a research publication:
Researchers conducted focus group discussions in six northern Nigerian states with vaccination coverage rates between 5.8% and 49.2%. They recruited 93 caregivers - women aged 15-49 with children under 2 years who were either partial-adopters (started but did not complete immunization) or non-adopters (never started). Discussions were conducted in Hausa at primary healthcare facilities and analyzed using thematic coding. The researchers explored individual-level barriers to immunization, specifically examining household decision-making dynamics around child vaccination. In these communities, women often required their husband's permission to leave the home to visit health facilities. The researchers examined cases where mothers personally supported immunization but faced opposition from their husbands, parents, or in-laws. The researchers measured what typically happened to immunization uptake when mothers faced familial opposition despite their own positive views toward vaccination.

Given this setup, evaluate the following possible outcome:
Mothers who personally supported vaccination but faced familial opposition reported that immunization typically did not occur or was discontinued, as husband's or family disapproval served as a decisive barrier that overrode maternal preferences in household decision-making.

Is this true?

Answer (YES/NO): YES